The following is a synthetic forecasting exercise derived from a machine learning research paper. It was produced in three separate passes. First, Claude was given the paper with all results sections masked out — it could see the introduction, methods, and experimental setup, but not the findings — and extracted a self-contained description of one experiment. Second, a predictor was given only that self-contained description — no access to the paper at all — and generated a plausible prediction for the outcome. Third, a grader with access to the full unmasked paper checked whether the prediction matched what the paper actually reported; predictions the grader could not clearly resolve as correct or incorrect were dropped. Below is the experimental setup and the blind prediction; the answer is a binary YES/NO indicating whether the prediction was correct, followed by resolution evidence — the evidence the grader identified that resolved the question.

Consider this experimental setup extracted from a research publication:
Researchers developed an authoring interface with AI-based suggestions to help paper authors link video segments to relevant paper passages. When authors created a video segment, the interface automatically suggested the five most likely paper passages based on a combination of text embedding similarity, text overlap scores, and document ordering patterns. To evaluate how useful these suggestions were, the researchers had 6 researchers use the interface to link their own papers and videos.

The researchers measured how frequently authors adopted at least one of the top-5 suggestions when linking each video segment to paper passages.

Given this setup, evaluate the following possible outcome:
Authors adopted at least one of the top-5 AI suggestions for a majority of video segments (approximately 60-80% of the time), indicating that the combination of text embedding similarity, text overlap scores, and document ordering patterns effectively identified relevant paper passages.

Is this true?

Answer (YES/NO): YES